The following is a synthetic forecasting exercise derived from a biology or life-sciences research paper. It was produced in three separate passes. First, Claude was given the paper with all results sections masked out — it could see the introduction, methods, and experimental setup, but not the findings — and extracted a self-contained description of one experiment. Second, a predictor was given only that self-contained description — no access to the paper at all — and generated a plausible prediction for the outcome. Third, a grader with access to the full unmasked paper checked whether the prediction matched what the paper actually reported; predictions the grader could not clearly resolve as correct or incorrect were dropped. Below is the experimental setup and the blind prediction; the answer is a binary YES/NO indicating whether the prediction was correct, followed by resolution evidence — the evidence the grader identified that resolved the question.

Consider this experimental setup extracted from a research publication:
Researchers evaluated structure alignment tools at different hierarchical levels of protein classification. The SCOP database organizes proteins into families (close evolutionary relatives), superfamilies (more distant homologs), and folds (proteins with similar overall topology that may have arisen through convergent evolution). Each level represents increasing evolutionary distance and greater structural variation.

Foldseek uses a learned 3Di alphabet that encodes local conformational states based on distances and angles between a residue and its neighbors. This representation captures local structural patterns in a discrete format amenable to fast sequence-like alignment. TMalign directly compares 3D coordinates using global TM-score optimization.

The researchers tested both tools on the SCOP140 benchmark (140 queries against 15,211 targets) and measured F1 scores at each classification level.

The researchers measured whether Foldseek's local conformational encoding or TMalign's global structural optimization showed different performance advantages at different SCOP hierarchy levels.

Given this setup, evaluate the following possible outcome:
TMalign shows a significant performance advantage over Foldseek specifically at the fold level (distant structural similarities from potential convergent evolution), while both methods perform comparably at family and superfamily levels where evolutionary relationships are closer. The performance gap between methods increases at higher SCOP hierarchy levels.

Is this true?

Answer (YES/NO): NO